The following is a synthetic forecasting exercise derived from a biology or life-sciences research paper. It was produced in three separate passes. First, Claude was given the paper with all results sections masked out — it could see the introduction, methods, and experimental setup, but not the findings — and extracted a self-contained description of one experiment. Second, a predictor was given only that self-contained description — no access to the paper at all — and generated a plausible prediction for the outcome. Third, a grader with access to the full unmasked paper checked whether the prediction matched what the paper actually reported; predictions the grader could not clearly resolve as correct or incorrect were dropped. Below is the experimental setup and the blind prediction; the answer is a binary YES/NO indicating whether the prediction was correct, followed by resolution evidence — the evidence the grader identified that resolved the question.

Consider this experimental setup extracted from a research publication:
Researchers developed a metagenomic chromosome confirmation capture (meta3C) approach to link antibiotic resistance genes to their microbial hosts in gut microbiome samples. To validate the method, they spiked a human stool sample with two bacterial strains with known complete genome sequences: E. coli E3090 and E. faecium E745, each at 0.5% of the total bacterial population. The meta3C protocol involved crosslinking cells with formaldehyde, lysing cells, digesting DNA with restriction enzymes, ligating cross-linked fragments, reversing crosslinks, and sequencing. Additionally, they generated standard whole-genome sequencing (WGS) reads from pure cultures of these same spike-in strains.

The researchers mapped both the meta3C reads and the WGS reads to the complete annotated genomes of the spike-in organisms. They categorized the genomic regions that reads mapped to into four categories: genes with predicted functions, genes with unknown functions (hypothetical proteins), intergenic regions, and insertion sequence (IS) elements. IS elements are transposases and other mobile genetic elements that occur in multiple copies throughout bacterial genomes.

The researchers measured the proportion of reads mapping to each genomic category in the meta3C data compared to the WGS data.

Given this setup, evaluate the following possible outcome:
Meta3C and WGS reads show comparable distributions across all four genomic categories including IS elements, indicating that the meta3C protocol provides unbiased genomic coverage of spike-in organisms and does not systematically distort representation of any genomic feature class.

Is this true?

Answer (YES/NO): NO